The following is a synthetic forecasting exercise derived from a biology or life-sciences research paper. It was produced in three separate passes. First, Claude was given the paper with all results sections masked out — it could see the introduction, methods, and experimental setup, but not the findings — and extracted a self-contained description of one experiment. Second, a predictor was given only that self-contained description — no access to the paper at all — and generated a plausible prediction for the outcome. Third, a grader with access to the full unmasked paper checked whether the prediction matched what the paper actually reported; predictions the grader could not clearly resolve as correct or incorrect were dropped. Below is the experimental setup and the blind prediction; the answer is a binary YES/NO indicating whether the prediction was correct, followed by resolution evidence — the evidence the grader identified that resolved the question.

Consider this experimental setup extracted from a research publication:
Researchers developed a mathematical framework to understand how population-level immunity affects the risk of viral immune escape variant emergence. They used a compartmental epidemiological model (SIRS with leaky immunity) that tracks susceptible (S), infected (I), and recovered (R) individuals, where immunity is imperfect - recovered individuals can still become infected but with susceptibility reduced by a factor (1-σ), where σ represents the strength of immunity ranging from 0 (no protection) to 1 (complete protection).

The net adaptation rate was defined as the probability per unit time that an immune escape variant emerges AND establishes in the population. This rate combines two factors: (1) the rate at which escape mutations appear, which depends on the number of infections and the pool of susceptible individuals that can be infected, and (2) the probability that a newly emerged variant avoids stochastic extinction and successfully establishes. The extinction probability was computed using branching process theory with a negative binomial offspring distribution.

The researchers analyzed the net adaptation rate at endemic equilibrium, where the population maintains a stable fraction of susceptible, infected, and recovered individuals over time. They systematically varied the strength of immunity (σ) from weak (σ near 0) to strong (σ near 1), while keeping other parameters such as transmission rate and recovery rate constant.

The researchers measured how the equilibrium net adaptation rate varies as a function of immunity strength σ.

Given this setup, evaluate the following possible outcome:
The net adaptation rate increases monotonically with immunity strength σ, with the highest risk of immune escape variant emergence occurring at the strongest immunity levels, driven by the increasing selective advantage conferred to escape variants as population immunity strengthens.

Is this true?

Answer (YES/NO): NO